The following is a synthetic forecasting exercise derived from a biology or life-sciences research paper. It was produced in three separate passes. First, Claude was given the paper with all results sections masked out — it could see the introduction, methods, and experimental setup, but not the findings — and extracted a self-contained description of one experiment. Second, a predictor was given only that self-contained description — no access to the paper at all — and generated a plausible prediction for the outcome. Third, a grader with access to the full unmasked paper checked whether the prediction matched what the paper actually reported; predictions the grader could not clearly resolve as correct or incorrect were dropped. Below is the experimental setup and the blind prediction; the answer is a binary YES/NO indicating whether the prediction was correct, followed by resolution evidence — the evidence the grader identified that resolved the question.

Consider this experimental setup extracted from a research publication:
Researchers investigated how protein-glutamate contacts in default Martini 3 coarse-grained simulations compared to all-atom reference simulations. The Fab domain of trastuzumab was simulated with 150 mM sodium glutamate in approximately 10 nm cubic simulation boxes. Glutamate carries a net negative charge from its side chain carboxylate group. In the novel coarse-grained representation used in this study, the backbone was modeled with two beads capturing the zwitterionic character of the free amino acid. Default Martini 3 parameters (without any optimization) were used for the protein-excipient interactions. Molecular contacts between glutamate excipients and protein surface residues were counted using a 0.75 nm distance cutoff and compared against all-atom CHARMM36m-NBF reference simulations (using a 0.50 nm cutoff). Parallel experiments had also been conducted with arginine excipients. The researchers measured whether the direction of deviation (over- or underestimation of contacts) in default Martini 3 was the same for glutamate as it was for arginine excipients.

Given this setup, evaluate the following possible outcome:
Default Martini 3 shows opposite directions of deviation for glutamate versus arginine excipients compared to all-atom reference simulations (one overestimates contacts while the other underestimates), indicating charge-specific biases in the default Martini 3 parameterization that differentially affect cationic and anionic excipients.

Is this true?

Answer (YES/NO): NO